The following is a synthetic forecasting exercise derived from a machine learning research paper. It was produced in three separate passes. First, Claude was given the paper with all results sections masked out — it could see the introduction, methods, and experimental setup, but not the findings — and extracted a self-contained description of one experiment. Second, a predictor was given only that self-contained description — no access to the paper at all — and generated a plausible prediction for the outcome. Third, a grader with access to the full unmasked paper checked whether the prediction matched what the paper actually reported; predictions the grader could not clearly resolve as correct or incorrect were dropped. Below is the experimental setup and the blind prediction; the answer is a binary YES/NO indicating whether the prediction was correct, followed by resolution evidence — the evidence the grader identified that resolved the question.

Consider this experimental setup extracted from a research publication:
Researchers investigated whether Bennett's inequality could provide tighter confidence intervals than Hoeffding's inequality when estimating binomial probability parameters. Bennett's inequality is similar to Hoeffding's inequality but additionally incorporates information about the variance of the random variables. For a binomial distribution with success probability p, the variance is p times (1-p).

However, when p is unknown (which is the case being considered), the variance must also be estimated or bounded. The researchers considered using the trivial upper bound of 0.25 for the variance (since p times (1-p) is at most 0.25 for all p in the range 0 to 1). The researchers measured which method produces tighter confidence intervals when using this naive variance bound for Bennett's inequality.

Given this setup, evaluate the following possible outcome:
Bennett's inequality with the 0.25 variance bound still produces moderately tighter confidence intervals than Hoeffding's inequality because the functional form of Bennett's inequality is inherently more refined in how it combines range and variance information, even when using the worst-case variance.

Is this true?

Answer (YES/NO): NO